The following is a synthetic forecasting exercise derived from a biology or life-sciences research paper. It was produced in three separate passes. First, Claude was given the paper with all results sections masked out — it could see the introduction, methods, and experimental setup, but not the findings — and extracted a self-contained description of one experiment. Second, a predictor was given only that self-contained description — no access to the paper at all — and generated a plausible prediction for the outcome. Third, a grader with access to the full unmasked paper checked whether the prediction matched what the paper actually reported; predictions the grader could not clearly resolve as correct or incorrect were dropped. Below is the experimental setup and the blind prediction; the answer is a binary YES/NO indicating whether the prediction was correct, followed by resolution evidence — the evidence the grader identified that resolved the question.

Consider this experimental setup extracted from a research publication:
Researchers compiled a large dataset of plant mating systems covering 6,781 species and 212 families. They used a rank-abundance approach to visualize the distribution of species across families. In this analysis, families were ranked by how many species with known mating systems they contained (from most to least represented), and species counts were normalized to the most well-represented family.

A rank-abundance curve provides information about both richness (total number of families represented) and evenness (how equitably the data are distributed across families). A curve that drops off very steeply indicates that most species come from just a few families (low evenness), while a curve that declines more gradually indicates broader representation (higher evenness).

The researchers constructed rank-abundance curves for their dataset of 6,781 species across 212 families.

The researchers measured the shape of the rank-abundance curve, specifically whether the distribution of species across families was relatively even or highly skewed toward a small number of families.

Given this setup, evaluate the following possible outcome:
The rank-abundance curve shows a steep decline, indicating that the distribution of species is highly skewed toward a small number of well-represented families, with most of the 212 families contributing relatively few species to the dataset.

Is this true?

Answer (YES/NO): YES